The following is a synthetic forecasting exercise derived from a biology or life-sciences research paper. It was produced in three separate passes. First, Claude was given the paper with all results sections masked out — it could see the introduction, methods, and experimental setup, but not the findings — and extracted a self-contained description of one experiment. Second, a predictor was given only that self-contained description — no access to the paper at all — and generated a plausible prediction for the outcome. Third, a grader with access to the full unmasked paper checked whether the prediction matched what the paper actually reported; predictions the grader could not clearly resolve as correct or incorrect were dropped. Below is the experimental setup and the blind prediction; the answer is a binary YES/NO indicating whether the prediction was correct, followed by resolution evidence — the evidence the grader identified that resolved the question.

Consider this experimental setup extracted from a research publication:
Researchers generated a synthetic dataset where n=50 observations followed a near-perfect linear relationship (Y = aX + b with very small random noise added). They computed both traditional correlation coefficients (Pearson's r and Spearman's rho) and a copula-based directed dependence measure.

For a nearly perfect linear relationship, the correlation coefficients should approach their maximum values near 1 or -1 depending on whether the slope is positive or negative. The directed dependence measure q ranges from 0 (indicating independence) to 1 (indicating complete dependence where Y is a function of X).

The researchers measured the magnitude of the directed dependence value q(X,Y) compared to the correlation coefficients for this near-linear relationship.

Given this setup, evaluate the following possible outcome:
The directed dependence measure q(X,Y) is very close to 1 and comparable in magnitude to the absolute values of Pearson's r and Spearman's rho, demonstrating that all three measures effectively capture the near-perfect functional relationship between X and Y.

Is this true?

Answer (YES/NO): NO